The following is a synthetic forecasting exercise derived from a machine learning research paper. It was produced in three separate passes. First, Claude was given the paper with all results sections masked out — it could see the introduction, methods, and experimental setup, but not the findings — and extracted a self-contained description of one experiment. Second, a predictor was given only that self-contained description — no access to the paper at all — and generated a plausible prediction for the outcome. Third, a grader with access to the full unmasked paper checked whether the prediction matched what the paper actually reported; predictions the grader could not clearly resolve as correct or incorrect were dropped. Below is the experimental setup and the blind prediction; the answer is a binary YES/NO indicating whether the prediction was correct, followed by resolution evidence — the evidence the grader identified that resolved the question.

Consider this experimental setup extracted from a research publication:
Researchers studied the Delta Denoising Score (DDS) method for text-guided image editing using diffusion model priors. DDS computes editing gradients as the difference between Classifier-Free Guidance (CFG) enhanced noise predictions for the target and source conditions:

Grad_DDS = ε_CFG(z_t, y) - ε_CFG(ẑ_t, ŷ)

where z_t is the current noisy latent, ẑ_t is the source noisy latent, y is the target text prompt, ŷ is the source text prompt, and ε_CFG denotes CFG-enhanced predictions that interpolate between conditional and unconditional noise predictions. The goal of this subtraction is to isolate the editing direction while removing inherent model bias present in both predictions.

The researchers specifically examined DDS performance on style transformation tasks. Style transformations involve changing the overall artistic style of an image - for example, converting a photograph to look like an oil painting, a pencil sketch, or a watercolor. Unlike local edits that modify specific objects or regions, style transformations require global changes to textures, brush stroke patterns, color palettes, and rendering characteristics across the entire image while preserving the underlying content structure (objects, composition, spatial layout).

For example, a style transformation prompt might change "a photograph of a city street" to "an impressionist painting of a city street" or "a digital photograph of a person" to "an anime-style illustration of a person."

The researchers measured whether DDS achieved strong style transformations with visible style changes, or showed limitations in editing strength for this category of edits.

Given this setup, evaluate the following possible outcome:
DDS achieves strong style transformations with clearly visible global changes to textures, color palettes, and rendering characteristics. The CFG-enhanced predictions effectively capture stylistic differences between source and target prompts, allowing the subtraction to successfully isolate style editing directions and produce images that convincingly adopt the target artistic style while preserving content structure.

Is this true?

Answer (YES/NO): NO